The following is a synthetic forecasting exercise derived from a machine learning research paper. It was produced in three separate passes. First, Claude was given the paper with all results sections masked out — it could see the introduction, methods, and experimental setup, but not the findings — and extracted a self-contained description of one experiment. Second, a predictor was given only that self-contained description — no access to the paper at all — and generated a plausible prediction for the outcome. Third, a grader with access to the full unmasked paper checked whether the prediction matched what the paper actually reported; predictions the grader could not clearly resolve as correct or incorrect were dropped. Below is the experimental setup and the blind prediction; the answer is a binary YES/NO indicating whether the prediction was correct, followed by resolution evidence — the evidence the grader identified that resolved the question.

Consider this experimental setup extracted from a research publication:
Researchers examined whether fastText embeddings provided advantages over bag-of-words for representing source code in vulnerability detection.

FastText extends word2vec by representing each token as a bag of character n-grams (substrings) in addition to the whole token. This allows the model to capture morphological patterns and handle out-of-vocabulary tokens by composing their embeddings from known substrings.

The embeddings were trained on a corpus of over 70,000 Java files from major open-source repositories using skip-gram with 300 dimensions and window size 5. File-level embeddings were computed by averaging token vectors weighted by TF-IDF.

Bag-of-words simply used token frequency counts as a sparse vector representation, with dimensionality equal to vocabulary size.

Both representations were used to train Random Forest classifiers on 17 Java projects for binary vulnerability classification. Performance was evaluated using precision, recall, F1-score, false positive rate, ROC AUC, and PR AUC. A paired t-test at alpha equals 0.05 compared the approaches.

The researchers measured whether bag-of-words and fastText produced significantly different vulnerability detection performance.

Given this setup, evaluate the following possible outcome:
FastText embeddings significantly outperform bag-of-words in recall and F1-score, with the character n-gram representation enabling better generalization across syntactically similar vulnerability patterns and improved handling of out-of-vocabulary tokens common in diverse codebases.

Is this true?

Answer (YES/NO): NO